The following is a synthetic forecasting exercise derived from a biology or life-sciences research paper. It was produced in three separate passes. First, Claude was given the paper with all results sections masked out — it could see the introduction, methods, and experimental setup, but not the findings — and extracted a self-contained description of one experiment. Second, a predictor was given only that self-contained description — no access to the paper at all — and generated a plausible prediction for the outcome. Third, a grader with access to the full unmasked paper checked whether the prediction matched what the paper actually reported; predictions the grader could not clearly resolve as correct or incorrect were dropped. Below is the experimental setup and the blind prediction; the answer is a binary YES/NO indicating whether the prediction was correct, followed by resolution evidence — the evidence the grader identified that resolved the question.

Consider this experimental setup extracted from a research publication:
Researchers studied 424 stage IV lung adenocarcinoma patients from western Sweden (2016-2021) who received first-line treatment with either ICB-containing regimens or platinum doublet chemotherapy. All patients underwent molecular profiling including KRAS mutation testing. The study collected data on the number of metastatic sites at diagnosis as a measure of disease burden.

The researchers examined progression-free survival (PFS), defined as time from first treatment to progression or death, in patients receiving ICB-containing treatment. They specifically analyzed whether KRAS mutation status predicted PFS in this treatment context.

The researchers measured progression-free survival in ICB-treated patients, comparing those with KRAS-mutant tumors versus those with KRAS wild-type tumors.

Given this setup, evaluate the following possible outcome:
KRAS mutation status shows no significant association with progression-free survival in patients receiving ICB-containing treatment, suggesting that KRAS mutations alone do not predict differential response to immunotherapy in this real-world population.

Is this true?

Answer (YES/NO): NO